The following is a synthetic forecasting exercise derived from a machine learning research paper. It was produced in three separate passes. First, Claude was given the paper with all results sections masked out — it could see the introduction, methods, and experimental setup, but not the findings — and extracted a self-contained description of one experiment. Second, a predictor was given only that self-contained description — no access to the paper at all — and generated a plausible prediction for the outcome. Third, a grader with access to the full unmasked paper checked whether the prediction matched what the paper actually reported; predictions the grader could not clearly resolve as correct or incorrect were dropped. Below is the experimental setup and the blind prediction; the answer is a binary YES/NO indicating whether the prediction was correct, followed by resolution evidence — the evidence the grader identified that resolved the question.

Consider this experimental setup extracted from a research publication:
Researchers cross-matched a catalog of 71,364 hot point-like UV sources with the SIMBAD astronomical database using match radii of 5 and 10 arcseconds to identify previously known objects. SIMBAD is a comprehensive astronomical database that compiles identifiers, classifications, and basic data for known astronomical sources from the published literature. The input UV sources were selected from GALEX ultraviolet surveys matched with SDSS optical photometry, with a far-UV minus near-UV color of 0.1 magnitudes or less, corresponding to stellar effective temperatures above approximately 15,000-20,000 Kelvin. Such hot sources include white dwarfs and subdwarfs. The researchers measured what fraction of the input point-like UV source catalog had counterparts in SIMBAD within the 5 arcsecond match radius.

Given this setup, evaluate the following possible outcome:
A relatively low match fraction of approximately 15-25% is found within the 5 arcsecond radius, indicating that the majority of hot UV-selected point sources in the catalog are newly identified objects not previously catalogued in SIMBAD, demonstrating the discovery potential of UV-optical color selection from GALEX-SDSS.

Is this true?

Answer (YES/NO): NO